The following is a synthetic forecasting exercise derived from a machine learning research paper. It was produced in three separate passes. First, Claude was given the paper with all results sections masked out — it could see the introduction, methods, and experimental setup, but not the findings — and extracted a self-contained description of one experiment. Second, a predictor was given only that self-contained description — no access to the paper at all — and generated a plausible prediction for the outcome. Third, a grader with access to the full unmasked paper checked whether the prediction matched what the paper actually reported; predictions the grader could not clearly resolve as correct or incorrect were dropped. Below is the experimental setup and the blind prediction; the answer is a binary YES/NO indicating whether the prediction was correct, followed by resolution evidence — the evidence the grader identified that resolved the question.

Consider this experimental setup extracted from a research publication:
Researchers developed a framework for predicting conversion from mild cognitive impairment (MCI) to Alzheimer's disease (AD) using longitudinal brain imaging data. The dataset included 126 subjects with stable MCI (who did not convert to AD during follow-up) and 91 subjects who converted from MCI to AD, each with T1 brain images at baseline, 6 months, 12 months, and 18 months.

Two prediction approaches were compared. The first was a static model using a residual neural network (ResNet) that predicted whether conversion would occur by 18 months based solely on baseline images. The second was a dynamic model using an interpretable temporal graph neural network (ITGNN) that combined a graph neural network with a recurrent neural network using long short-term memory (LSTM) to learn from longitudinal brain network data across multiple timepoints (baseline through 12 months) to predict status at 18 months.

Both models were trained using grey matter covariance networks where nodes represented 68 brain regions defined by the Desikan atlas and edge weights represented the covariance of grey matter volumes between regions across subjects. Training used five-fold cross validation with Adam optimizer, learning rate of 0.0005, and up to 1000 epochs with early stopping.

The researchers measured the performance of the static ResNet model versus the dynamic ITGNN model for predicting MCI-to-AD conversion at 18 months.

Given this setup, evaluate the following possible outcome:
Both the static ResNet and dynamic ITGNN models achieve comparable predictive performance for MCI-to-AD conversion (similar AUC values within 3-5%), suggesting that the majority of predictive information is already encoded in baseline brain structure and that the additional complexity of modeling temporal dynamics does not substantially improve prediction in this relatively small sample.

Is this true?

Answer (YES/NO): NO